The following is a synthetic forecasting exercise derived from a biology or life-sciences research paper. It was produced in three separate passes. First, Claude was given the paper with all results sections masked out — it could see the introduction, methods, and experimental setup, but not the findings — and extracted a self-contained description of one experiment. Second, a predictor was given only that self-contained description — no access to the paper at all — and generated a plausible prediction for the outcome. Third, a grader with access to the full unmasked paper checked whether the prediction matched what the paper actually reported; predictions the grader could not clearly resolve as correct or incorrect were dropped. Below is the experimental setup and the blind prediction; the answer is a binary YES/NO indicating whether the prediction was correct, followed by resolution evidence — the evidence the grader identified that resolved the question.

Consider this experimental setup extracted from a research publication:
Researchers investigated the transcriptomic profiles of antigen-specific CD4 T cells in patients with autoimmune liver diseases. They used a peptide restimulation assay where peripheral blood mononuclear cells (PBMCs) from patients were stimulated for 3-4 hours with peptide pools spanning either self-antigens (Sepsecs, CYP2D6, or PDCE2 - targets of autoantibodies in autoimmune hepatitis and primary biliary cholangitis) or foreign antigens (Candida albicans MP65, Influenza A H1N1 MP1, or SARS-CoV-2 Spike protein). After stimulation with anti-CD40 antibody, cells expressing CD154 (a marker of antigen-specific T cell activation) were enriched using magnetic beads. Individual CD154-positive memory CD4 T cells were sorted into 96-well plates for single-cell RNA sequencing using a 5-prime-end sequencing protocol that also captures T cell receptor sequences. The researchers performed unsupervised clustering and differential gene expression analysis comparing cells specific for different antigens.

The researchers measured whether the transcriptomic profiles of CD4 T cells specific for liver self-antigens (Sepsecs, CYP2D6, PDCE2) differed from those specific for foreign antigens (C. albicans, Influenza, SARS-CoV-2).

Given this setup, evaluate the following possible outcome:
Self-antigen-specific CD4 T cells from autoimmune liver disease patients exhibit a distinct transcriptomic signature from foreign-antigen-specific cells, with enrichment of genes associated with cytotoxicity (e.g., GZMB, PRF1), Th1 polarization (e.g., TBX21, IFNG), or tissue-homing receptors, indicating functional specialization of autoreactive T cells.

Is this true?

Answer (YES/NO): NO